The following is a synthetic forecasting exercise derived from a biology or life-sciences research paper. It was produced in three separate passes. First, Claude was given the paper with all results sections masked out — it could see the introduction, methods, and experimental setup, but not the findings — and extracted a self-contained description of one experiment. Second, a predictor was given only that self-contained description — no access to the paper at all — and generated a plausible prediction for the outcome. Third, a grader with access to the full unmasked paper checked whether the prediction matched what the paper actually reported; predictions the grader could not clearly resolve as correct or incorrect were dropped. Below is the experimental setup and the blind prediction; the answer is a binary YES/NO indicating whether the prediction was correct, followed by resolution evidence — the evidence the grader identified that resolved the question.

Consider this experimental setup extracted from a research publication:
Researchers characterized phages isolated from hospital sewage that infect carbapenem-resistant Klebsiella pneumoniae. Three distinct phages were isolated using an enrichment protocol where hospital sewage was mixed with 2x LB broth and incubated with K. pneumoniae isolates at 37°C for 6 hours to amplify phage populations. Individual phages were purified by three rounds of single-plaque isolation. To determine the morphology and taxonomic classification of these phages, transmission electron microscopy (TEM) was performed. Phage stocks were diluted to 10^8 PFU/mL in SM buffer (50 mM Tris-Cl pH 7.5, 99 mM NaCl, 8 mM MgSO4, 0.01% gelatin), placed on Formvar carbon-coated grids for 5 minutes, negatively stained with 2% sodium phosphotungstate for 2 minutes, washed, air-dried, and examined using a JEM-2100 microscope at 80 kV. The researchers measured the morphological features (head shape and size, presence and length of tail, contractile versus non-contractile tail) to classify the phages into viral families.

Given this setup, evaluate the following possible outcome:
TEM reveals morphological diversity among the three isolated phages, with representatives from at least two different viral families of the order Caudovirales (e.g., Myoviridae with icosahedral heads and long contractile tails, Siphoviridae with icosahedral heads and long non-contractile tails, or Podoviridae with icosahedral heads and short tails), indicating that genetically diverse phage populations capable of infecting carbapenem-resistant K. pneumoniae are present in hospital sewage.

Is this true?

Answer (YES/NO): NO